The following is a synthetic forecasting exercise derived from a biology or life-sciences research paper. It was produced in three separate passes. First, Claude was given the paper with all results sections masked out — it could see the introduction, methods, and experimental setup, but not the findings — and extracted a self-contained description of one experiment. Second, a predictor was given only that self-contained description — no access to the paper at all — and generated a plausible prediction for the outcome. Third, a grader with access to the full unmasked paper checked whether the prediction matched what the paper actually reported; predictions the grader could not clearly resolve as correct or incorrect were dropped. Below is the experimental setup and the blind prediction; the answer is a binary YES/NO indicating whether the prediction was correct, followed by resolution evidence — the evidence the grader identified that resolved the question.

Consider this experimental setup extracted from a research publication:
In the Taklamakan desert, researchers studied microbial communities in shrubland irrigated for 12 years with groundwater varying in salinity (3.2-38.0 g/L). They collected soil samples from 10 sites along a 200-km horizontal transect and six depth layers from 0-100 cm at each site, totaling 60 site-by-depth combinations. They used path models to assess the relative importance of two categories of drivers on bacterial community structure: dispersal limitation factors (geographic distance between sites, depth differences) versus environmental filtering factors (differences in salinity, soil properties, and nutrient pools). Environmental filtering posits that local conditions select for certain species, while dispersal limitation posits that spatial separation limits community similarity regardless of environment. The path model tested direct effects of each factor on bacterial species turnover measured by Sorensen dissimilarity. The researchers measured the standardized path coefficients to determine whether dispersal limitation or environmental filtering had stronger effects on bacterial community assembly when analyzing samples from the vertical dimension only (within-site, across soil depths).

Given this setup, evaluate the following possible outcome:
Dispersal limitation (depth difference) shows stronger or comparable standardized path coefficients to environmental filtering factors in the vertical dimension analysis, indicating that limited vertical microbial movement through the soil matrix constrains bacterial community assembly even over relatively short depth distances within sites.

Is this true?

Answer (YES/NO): YES